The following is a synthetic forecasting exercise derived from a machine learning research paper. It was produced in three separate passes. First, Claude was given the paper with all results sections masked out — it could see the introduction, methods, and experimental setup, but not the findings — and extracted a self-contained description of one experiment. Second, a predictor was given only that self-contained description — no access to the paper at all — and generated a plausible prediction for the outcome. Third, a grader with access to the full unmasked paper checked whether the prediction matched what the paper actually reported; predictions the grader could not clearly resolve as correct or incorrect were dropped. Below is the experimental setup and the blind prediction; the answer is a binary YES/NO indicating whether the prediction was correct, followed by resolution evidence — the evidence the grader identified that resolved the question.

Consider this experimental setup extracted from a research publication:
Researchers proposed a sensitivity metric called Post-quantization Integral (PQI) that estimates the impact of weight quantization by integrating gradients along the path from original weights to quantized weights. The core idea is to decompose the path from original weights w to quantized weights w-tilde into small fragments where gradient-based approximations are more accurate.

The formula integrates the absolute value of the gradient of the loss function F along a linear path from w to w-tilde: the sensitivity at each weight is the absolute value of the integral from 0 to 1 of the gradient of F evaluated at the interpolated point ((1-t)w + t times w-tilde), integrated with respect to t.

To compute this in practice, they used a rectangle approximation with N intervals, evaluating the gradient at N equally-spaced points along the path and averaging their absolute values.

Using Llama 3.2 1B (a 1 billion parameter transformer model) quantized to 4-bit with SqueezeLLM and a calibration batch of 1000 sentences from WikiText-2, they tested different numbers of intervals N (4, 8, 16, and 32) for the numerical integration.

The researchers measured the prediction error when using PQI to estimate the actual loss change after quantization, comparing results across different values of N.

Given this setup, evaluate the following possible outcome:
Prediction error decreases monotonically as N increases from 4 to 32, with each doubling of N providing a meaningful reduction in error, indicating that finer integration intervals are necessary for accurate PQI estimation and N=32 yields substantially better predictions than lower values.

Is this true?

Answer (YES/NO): YES